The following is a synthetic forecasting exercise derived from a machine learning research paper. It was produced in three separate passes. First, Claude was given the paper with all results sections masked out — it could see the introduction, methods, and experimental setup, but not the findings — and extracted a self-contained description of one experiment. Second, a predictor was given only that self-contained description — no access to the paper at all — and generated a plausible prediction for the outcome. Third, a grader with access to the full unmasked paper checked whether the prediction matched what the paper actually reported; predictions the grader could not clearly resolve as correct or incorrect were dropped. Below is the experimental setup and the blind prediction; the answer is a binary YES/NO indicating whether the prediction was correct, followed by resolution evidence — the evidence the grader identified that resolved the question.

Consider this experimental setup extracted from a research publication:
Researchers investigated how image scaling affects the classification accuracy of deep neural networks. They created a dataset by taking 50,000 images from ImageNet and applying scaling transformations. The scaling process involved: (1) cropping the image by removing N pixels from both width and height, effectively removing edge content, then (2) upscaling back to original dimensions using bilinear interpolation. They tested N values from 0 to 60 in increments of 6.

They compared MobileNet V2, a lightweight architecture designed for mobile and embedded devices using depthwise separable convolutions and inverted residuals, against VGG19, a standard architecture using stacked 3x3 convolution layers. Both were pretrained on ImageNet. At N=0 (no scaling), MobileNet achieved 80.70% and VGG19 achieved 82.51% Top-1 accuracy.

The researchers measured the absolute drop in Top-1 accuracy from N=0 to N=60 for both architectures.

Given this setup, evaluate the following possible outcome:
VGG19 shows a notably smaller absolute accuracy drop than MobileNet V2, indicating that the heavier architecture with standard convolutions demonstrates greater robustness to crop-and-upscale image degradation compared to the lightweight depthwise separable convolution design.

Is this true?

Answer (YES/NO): NO